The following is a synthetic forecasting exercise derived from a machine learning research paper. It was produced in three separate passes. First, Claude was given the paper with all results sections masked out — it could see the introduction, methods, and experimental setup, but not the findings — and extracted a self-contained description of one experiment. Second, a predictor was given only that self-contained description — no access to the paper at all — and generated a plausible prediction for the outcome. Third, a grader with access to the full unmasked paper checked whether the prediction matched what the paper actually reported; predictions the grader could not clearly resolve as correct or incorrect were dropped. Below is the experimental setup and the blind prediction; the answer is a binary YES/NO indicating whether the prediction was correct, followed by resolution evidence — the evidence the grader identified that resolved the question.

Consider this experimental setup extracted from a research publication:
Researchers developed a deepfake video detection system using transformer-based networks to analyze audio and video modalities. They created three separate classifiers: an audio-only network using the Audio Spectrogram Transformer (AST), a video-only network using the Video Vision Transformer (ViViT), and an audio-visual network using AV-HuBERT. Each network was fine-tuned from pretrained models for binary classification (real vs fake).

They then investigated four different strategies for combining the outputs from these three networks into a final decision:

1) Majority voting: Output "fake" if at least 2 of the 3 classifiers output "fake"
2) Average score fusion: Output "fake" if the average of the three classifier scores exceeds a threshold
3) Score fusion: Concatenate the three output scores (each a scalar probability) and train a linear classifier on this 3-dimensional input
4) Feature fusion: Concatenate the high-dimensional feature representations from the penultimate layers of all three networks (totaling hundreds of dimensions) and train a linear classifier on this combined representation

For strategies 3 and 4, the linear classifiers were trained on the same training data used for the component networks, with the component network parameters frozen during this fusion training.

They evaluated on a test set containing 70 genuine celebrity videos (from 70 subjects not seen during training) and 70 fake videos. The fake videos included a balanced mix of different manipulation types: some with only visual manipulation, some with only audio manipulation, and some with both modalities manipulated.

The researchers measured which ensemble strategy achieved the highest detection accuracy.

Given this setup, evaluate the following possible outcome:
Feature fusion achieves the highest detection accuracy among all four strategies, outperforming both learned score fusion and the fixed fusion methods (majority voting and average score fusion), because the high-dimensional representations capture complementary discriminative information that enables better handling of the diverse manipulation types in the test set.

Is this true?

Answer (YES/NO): NO